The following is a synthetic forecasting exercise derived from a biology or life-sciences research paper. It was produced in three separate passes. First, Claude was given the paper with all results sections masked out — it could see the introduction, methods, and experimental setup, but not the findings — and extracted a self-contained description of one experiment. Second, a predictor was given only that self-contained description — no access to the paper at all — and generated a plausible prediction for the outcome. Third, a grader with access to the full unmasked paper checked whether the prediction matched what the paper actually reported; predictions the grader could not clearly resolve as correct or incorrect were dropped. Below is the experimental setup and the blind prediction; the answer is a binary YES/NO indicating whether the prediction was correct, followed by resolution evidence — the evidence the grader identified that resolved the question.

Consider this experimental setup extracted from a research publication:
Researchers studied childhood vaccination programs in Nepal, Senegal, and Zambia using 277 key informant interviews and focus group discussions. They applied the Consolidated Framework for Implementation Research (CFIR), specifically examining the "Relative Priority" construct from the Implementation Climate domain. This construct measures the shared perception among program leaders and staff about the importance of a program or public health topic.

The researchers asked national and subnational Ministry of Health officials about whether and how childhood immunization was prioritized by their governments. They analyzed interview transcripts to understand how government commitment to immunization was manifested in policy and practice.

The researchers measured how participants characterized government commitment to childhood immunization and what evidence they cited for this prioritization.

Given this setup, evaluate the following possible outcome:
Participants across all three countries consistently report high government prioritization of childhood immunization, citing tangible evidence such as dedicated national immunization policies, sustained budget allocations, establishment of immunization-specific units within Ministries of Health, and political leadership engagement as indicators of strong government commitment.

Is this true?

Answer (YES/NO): YES